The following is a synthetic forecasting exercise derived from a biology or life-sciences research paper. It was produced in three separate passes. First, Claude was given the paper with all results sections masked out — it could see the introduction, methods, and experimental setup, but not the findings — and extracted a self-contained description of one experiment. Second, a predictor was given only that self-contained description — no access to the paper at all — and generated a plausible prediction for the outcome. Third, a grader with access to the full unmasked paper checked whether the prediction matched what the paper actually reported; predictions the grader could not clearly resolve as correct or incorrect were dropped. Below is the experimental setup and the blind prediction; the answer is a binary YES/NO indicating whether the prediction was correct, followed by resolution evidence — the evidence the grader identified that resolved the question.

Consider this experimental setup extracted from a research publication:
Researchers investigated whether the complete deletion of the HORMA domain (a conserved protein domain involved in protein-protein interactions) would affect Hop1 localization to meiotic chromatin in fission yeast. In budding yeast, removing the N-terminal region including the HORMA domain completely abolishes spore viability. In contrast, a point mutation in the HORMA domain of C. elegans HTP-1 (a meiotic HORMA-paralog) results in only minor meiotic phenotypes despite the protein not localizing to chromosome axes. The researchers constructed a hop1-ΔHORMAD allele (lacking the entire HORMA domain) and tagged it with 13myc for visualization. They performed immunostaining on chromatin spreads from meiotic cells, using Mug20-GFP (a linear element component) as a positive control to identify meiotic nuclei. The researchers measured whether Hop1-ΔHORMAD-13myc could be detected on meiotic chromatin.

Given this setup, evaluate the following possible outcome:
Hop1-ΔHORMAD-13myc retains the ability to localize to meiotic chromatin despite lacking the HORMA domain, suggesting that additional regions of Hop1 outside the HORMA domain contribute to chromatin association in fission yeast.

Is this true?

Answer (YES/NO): NO